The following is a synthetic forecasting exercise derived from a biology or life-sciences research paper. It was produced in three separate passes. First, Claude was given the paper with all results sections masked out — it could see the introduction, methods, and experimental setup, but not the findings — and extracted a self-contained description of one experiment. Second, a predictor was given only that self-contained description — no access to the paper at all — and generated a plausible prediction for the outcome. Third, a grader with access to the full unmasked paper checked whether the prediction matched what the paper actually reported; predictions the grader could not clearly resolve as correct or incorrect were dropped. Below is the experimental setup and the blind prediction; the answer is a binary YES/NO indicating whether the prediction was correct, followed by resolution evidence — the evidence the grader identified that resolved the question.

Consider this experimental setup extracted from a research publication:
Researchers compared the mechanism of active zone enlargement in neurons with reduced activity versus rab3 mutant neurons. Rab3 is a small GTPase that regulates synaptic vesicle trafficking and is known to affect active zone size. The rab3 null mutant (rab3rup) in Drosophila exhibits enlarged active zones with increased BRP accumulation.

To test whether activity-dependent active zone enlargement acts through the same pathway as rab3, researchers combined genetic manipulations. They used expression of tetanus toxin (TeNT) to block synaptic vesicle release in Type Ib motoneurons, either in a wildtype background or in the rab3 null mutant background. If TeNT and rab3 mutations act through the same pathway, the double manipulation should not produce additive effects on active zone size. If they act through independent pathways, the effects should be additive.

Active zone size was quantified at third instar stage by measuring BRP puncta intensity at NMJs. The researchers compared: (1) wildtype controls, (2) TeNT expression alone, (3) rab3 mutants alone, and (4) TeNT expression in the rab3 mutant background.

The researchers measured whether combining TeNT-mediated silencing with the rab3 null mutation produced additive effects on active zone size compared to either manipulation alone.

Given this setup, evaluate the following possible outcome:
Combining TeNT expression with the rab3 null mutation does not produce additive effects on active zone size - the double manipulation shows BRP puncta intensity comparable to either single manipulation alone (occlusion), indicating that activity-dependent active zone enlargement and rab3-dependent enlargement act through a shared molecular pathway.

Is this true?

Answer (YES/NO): NO